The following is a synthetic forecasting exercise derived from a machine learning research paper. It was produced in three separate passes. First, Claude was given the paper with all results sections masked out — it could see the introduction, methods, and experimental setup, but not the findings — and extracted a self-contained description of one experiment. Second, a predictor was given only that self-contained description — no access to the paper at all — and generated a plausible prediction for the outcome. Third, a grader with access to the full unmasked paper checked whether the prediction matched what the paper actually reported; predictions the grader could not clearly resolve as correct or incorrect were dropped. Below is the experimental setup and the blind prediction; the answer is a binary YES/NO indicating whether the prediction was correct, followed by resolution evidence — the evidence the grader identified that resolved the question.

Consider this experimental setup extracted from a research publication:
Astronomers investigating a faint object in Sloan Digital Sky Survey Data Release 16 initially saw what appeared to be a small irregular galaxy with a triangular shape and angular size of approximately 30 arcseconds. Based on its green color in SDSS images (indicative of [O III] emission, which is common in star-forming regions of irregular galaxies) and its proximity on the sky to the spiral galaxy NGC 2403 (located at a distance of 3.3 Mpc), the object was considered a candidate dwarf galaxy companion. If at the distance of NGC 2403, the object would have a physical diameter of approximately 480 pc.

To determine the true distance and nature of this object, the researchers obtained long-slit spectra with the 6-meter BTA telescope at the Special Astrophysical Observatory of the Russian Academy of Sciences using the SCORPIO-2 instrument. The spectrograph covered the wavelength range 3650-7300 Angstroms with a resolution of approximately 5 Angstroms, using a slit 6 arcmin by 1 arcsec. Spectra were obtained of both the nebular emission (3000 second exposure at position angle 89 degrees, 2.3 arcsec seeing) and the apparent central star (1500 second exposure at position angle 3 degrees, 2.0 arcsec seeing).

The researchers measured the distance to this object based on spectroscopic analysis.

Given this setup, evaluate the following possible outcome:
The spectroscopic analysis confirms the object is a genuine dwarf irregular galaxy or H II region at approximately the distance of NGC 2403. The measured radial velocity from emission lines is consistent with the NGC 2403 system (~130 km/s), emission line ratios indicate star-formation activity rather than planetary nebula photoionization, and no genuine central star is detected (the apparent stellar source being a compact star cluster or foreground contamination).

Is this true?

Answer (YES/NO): NO